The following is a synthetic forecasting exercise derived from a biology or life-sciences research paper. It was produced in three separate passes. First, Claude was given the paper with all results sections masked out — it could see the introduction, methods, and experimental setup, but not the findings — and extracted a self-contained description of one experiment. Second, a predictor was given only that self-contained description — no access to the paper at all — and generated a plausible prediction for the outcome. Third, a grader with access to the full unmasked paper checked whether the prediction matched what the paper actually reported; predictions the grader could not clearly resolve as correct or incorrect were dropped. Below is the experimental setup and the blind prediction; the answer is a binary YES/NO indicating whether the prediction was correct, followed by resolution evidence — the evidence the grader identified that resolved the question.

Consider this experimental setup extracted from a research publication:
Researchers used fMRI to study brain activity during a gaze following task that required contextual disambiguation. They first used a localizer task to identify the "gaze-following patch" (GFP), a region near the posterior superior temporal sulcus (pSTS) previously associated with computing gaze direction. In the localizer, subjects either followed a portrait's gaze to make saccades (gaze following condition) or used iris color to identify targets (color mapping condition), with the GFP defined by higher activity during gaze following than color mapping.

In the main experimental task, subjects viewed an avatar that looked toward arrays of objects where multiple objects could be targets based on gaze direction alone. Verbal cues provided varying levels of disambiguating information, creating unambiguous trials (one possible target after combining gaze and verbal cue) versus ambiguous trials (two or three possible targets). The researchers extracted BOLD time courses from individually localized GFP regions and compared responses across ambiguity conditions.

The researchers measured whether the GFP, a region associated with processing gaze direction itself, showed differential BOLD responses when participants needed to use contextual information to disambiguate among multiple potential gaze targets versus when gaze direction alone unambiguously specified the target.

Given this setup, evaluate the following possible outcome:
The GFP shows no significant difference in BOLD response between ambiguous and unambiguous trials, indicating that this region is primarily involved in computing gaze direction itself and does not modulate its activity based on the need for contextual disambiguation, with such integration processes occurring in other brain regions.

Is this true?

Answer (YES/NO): YES